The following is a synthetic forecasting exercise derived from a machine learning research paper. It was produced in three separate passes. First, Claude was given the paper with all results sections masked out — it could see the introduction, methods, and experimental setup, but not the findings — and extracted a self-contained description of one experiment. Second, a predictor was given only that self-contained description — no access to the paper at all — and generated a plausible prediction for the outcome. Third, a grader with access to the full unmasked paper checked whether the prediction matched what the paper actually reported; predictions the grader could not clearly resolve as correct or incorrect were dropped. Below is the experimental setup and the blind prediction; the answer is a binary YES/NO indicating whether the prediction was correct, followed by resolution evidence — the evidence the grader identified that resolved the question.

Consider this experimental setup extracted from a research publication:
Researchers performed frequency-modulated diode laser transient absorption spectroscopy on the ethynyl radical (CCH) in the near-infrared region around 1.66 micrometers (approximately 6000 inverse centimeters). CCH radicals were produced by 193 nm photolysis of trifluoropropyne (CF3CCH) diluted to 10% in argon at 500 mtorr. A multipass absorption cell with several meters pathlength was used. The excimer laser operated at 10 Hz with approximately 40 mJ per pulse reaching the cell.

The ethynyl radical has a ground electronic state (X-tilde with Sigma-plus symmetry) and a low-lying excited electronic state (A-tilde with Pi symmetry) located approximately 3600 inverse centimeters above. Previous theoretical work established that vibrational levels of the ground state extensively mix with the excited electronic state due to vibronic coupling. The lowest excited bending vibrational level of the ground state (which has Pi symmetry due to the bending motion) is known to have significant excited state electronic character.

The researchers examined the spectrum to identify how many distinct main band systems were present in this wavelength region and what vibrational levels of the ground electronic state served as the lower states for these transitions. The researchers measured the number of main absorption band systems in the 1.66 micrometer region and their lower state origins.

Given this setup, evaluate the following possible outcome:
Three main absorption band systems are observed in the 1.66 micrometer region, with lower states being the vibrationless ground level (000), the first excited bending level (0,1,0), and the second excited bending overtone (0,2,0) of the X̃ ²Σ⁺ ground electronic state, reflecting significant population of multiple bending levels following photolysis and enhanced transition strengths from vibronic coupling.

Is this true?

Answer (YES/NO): NO